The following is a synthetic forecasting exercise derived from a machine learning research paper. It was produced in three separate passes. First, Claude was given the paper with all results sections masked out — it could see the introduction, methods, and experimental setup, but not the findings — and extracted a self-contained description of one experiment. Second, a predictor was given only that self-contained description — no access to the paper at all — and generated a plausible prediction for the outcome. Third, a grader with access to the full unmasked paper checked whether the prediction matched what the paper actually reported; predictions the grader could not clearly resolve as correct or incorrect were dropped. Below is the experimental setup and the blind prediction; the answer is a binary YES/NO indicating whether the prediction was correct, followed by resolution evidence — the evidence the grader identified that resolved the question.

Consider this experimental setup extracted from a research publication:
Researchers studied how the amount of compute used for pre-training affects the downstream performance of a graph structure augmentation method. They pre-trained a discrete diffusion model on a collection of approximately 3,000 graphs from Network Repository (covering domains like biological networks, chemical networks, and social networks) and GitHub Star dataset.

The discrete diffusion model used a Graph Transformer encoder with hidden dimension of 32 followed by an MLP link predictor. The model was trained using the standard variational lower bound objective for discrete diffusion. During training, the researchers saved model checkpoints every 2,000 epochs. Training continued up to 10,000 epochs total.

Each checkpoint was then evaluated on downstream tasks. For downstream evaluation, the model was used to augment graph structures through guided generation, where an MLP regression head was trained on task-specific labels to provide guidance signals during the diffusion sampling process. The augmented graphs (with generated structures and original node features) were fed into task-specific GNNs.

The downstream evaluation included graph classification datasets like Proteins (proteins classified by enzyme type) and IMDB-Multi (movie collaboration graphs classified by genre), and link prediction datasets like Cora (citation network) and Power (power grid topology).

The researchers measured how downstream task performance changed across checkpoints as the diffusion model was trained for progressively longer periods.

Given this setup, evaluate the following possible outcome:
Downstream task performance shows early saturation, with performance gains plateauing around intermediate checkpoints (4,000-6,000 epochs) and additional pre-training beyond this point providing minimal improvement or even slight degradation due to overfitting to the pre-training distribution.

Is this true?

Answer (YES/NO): NO